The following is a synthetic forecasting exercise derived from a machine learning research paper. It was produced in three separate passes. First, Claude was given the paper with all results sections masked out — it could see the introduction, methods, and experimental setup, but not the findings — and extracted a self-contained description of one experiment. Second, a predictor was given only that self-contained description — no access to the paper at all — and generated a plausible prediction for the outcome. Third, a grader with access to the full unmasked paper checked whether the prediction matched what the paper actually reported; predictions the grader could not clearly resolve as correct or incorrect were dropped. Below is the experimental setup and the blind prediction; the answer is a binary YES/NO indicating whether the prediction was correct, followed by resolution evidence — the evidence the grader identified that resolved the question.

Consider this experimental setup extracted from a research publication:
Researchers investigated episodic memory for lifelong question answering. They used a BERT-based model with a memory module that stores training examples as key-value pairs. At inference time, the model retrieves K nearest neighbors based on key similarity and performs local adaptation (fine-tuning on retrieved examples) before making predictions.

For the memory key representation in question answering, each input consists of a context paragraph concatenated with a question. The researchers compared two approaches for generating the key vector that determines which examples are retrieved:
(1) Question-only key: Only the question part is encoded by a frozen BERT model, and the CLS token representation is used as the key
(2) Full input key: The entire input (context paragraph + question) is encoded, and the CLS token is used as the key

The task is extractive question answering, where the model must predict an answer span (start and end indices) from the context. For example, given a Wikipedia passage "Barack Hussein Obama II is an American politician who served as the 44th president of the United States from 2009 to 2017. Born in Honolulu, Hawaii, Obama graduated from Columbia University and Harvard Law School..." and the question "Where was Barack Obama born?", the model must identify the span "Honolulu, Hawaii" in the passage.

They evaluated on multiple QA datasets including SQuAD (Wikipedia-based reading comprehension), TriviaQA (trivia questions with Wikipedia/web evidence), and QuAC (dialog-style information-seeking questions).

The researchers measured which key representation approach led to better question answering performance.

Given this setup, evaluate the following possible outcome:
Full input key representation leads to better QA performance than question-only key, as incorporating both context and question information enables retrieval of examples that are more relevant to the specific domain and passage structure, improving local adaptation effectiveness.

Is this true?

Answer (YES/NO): NO